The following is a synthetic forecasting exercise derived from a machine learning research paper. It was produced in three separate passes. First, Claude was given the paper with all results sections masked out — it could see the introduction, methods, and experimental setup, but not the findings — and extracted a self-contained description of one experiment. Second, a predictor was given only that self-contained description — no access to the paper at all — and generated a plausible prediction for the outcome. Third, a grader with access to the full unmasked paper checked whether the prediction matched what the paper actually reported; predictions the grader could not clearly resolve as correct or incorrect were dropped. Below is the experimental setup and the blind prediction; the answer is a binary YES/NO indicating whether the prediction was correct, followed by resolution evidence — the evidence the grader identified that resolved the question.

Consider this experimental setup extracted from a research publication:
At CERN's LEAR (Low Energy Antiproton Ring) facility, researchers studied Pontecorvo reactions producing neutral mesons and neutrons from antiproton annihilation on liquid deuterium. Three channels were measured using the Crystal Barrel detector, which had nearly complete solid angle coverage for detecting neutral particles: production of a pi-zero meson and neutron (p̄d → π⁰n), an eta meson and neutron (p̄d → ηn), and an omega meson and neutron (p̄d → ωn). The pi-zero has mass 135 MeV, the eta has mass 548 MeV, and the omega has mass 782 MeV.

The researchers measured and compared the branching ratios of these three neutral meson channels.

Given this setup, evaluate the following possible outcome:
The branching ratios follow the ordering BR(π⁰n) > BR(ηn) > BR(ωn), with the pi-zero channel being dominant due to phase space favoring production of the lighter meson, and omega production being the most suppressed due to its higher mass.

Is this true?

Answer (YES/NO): NO